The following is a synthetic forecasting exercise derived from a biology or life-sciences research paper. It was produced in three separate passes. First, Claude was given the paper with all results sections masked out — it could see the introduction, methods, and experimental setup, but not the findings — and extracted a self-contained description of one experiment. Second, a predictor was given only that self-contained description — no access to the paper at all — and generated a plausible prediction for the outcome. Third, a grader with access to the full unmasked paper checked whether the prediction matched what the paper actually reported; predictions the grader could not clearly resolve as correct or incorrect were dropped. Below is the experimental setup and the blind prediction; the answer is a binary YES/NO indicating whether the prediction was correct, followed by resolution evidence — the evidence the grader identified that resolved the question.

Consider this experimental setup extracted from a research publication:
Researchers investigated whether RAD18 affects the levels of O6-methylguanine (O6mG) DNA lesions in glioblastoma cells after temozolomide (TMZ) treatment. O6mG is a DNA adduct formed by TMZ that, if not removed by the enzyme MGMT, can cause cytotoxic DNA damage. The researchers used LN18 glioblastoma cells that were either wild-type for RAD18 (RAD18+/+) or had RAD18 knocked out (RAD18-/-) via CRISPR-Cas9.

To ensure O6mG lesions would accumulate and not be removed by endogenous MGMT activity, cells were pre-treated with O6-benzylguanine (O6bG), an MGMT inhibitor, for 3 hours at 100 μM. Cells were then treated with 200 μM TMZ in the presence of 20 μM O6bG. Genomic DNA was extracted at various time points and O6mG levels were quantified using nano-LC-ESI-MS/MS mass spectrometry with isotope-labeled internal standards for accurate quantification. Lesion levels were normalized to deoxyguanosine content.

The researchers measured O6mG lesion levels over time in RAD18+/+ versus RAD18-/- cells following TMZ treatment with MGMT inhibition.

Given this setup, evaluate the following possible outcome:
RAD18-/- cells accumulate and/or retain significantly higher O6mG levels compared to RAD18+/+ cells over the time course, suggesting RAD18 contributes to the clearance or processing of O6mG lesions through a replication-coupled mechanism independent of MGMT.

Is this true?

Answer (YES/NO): NO